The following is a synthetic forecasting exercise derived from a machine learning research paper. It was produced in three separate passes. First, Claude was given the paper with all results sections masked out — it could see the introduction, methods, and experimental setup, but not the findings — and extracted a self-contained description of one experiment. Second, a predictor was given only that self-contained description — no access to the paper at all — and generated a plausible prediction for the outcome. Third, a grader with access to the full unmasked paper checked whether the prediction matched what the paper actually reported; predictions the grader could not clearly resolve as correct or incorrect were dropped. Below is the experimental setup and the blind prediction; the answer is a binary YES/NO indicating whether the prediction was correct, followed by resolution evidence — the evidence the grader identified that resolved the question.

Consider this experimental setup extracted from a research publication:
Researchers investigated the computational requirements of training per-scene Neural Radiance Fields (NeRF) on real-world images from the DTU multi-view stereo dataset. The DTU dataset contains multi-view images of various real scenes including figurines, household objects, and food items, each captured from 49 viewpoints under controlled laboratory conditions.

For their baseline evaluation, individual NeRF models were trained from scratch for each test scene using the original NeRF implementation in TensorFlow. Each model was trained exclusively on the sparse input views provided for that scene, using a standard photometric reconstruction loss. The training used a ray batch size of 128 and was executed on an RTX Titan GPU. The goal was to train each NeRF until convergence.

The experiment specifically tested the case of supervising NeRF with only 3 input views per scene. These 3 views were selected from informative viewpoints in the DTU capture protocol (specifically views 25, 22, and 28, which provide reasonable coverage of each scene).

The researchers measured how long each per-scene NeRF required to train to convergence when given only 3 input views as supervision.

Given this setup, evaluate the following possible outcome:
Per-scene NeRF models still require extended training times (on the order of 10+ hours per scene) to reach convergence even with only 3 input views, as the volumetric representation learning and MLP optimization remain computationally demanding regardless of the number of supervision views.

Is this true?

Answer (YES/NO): YES